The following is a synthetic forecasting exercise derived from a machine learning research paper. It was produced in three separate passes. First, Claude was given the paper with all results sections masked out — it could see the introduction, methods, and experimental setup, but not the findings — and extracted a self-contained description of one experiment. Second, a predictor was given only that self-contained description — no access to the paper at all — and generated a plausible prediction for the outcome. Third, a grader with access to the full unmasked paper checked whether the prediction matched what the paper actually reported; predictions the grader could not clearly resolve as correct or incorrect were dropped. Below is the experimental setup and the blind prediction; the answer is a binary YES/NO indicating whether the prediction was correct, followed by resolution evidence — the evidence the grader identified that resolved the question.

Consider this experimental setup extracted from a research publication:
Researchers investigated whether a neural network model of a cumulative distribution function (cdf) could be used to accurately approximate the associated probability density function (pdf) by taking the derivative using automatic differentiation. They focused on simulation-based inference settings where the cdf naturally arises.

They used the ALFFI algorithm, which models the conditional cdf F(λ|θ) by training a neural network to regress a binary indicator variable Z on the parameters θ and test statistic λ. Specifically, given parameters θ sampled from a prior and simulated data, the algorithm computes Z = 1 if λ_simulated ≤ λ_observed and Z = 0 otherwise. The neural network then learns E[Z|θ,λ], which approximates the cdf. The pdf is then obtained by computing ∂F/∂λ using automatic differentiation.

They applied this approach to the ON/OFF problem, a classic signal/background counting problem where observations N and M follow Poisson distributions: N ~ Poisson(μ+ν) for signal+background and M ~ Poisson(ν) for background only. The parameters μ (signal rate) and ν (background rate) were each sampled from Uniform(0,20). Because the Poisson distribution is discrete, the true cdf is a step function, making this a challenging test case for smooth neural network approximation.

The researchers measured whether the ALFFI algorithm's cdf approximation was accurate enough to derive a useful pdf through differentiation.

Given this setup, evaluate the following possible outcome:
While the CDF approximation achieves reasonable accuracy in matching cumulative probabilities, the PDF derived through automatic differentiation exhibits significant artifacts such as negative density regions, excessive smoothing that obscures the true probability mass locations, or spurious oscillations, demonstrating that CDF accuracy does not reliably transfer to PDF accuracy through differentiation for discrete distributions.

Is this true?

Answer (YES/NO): NO